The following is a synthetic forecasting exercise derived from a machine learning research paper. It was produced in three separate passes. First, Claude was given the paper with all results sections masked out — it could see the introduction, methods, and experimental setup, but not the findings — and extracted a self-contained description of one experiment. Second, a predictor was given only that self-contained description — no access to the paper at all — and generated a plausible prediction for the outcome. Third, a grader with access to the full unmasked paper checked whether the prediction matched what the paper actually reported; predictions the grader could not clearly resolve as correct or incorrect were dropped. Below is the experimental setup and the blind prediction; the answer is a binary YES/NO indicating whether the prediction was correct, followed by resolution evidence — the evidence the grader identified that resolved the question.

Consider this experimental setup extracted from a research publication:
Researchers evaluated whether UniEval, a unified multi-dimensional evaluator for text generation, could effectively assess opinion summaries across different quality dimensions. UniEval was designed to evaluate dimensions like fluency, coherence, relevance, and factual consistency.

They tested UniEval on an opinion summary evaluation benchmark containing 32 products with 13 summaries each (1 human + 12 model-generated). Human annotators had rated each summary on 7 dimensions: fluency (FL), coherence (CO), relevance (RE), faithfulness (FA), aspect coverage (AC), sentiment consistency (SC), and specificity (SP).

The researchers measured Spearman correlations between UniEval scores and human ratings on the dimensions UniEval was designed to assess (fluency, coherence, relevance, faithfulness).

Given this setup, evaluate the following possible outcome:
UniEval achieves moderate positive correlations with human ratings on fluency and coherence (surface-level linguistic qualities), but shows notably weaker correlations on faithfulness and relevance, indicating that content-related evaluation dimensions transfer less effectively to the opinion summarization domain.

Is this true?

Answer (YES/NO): NO